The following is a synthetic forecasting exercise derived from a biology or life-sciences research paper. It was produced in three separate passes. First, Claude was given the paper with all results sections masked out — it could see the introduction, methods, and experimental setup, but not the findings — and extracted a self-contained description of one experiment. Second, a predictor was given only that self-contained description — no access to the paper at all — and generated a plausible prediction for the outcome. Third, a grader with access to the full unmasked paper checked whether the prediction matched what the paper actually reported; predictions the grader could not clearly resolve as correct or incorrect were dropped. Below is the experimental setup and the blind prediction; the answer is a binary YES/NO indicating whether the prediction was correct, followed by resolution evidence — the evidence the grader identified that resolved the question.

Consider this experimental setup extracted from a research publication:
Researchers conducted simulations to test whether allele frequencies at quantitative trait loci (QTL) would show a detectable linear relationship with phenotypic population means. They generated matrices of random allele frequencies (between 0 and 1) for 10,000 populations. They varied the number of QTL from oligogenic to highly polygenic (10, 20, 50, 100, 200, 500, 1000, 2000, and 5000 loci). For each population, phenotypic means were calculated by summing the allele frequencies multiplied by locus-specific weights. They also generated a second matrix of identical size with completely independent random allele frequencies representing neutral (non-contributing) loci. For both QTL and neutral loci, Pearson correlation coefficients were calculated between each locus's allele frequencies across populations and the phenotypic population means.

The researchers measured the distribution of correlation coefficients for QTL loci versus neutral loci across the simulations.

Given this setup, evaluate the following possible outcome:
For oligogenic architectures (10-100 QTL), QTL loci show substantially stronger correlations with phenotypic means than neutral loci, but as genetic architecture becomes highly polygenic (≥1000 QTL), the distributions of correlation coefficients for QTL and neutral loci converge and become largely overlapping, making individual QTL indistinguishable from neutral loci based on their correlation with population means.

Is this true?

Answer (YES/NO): YES